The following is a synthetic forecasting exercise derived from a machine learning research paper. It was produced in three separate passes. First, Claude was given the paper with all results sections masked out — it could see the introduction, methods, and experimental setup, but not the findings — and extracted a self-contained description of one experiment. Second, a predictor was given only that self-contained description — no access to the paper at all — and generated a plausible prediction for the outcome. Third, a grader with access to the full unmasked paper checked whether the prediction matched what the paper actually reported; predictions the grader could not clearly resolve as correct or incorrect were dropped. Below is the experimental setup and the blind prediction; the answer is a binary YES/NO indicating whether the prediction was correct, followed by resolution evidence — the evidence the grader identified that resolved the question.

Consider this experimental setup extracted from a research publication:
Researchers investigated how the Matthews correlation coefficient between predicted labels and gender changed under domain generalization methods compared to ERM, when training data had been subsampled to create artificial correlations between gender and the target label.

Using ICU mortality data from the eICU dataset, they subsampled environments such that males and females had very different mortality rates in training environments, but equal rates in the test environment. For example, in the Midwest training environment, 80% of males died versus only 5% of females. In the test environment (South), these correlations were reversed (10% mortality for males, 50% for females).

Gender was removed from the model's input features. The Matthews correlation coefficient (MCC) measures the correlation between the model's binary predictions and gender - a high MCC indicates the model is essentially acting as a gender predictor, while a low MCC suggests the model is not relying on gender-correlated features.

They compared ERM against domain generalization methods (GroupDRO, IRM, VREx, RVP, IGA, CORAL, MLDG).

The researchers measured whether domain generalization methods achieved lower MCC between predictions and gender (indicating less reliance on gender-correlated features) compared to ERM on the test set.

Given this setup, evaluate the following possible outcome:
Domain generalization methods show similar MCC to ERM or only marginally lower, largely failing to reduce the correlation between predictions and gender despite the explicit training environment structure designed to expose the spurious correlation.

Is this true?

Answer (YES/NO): YES